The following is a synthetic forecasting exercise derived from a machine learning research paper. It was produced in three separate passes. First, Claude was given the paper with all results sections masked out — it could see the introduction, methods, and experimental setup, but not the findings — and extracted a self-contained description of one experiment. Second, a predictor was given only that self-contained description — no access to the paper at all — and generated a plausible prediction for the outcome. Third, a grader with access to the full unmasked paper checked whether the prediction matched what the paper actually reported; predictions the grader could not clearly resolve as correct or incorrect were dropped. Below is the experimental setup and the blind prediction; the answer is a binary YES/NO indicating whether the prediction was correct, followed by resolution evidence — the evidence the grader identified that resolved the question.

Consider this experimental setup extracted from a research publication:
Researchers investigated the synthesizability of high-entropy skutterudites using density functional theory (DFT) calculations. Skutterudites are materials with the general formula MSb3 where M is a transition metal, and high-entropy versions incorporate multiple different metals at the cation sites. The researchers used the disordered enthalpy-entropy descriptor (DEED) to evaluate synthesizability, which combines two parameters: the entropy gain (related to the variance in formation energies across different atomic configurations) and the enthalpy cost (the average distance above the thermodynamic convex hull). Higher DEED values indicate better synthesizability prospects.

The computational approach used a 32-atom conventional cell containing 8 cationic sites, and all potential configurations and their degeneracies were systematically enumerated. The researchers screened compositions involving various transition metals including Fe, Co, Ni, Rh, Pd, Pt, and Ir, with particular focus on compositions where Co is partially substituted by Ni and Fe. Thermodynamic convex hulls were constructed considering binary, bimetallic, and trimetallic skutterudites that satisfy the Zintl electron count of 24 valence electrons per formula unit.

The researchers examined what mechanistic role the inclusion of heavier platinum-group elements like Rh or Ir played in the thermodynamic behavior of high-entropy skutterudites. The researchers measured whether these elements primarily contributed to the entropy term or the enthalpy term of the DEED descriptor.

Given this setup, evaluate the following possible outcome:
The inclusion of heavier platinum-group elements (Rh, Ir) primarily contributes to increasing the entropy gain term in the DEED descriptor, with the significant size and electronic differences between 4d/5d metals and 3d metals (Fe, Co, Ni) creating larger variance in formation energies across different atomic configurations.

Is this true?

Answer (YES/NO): NO